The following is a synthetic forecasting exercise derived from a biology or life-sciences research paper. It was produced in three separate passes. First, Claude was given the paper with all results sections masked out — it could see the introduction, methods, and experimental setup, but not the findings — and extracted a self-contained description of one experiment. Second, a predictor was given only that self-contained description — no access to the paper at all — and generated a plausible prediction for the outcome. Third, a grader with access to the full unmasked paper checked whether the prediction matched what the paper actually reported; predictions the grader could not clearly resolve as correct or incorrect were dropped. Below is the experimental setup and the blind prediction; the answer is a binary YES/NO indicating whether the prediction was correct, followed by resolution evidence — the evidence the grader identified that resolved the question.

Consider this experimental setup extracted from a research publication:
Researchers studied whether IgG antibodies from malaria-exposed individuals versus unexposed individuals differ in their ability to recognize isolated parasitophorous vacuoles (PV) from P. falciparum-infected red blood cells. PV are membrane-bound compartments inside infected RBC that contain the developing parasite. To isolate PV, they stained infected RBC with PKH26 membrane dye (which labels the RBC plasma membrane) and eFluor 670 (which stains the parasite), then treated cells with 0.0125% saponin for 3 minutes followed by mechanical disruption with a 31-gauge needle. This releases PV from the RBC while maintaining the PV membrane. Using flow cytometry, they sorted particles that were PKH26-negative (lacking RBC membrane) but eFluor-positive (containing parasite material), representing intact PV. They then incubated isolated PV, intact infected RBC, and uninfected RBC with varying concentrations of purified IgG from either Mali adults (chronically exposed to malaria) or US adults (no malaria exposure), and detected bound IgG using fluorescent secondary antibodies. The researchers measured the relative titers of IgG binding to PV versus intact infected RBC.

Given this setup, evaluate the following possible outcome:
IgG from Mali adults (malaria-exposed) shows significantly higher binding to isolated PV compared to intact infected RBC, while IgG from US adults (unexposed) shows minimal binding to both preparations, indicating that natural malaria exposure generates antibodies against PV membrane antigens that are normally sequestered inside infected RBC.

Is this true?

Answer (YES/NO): YES